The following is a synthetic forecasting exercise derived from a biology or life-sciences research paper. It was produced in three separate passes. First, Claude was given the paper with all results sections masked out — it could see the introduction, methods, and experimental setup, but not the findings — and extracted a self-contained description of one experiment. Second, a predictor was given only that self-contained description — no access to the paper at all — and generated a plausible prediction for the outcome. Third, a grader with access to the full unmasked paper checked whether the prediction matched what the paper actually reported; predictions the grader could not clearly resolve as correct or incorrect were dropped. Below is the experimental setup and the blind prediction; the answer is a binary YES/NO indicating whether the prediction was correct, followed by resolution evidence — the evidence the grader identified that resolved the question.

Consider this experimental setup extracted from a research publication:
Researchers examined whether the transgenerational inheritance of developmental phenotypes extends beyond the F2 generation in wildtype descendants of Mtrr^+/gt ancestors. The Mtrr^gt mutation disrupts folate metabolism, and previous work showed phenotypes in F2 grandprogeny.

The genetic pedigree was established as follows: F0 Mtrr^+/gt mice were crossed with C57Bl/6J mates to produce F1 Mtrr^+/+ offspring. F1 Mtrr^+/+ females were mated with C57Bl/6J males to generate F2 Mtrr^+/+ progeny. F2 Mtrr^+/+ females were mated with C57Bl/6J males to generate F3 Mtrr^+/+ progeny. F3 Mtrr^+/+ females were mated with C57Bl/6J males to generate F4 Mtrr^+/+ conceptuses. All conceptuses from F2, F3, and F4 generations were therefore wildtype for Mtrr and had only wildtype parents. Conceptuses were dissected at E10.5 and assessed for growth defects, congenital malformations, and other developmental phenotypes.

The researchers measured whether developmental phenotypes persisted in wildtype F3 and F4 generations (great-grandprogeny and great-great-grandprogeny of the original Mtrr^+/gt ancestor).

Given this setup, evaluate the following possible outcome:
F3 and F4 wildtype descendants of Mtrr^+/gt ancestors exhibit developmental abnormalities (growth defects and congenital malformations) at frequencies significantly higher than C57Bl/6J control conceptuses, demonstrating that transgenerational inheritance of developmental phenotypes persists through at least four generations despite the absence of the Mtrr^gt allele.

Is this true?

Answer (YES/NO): YES